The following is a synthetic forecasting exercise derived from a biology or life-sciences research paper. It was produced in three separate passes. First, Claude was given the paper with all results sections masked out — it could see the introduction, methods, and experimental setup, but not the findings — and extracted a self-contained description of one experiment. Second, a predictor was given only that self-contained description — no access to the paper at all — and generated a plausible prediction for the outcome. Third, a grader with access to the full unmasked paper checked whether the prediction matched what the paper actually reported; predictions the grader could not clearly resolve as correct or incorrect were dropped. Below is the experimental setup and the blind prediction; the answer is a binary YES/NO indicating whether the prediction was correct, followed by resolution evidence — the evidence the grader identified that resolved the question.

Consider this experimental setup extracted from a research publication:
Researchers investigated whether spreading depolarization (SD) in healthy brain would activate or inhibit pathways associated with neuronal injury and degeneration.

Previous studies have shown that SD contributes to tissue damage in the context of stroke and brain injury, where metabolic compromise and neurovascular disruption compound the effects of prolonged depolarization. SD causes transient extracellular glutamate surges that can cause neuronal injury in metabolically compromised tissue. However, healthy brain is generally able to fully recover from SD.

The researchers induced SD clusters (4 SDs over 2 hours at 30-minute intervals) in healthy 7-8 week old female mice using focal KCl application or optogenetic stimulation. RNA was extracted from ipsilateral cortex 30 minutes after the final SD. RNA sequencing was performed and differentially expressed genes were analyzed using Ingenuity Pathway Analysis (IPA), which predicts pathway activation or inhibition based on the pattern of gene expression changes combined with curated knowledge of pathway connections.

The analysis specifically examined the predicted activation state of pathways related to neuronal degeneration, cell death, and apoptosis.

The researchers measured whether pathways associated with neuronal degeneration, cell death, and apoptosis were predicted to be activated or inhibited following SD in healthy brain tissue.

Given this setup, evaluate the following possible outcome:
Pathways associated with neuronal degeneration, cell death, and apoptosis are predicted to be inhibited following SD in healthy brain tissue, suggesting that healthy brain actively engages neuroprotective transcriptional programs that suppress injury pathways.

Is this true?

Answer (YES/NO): YES